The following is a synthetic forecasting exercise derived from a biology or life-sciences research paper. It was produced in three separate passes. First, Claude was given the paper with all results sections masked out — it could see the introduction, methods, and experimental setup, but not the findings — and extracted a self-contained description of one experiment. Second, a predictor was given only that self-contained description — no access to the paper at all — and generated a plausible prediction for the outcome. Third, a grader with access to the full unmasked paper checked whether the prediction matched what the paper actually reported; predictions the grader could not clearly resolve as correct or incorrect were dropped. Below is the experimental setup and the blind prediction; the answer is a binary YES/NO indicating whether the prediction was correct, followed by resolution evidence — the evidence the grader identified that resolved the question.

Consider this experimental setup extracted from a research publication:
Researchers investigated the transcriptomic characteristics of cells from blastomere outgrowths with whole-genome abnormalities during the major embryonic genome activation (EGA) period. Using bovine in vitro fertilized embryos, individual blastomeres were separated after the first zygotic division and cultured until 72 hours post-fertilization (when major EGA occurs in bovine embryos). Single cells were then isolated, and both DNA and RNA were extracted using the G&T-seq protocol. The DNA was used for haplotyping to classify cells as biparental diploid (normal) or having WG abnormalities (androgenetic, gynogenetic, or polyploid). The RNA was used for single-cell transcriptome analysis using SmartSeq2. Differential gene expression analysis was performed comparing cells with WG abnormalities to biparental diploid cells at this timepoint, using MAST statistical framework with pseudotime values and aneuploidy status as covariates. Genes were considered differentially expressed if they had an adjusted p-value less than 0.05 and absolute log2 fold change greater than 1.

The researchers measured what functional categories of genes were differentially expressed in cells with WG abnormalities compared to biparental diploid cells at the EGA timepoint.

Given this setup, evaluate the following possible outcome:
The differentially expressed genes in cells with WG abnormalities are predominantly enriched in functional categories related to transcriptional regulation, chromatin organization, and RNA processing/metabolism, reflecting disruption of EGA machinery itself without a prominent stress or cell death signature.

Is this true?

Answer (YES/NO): NO